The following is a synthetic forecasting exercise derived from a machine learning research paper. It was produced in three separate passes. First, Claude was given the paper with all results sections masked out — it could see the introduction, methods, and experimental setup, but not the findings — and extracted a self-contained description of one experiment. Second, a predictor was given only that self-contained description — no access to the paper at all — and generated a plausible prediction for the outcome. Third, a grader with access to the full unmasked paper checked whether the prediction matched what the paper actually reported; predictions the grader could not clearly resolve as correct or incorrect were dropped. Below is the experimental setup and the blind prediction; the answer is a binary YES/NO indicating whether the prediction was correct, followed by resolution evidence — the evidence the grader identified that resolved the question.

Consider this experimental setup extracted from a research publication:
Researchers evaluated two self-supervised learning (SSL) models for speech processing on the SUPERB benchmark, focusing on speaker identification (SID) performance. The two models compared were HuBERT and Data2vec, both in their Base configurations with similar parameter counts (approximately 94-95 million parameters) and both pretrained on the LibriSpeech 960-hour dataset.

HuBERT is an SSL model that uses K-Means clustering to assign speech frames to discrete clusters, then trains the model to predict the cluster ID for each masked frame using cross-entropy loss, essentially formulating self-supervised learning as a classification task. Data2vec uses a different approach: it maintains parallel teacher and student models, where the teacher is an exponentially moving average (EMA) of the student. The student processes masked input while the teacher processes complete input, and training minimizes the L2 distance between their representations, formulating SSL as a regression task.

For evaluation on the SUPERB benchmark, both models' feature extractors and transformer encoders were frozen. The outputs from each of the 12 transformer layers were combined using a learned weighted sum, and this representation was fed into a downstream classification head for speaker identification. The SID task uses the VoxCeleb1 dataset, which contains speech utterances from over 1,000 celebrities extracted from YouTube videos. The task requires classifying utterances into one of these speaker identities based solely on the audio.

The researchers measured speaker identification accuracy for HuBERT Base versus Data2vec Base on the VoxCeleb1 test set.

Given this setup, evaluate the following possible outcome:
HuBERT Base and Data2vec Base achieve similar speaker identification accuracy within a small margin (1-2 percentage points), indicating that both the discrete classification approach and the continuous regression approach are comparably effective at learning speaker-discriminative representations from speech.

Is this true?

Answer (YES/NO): NO